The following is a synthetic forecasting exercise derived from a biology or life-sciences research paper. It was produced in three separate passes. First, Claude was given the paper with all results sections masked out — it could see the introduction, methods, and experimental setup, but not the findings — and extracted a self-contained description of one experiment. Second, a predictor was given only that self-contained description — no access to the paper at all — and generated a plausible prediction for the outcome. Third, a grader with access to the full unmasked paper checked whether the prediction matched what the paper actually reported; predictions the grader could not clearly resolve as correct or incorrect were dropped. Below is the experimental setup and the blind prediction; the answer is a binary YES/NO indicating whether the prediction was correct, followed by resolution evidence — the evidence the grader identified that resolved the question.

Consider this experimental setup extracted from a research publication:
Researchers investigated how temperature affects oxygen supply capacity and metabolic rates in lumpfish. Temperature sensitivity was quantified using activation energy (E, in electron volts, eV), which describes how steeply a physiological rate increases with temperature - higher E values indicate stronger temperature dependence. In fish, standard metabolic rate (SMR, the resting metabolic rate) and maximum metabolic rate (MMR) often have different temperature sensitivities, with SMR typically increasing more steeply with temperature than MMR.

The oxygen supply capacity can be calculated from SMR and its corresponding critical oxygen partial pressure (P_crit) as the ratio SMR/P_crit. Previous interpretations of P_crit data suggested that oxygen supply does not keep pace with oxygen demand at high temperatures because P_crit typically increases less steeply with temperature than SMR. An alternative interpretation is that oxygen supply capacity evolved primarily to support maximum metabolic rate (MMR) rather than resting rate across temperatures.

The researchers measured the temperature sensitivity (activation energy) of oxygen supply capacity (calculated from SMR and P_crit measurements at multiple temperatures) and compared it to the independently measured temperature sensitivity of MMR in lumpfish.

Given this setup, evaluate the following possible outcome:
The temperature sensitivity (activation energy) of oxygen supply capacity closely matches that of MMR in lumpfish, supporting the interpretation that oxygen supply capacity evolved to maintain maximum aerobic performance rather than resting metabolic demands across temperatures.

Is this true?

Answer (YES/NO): YES